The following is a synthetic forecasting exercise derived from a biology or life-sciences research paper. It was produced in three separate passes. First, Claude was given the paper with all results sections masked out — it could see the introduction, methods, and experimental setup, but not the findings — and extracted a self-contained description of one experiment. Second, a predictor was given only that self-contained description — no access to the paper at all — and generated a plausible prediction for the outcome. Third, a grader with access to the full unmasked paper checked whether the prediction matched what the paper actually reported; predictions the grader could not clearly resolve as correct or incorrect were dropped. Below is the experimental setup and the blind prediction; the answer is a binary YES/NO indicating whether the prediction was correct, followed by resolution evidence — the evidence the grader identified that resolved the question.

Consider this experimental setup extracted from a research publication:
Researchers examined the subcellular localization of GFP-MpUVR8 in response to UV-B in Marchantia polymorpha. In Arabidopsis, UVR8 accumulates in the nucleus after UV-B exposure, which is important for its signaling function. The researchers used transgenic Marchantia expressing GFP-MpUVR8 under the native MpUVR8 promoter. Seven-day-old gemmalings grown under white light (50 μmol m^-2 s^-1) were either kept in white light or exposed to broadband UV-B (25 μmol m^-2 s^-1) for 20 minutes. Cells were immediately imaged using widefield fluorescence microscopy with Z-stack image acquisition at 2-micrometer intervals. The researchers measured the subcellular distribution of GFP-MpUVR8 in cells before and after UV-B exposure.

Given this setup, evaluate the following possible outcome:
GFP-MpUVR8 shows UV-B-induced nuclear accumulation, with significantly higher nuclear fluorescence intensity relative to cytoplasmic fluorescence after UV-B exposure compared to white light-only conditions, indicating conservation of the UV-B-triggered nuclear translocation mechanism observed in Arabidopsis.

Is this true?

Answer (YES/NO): YES